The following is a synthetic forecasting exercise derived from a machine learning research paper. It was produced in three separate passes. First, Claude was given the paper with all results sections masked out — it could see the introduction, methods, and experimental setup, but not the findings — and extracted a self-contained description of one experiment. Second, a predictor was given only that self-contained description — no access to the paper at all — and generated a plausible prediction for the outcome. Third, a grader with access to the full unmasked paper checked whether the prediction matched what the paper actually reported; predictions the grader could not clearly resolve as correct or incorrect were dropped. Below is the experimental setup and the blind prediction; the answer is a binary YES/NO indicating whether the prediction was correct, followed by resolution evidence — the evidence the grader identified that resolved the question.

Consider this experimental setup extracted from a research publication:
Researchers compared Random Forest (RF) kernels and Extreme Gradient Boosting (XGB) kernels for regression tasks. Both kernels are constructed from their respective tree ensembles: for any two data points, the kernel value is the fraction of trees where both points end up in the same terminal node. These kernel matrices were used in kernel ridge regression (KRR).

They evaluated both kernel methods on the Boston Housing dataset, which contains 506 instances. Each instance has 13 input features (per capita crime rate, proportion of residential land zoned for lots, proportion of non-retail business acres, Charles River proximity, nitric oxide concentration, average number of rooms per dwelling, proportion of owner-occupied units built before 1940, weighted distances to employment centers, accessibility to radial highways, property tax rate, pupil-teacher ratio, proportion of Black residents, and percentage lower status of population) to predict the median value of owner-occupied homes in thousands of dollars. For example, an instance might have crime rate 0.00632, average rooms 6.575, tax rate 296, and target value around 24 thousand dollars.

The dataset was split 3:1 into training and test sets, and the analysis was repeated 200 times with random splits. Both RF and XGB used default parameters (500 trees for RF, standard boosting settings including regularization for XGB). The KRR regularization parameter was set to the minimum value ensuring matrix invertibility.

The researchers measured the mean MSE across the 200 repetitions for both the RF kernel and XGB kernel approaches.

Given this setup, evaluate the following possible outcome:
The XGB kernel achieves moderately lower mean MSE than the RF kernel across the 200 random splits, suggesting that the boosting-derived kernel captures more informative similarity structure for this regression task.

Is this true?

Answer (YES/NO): NO